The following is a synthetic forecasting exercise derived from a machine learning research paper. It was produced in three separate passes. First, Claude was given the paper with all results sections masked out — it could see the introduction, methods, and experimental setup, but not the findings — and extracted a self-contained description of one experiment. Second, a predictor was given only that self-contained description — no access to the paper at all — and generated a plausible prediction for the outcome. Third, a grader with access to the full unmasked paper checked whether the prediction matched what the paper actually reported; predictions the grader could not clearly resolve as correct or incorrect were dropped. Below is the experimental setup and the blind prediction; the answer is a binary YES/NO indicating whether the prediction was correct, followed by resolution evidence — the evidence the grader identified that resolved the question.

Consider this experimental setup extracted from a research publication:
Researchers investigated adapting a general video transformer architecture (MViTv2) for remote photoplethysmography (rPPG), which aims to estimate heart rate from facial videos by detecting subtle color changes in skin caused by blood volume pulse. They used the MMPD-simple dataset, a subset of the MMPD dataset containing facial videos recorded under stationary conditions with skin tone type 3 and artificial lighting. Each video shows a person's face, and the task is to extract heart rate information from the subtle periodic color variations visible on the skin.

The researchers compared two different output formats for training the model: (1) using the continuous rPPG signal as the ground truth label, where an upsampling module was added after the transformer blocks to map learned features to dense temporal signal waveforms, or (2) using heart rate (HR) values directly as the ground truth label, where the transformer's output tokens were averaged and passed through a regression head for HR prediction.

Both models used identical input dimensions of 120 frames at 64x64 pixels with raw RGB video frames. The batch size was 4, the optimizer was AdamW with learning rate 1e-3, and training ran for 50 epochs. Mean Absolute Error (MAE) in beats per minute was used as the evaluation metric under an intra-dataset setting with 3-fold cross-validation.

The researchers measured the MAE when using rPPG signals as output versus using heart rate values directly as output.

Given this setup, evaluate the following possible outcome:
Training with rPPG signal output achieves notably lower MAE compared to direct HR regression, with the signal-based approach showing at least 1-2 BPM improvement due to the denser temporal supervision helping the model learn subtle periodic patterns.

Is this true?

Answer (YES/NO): YES